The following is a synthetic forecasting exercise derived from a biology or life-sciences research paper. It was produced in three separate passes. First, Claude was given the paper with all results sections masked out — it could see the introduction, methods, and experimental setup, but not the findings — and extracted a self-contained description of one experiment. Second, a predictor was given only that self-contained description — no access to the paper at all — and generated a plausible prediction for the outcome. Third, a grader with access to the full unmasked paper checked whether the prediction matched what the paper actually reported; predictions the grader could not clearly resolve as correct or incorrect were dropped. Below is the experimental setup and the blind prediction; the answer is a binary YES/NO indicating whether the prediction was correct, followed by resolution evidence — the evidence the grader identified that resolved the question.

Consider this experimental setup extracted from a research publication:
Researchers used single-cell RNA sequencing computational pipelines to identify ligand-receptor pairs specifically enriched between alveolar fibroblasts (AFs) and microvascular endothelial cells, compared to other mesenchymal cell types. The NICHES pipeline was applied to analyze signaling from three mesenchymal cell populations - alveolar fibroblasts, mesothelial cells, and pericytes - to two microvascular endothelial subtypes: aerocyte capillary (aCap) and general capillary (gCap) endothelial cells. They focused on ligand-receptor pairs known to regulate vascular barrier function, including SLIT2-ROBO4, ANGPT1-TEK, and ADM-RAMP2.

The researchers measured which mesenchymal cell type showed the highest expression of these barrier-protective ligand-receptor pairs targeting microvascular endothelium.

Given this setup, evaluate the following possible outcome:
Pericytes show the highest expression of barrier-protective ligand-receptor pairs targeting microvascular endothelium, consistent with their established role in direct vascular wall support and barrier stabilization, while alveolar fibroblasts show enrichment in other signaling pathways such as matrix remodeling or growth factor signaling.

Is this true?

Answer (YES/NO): NO